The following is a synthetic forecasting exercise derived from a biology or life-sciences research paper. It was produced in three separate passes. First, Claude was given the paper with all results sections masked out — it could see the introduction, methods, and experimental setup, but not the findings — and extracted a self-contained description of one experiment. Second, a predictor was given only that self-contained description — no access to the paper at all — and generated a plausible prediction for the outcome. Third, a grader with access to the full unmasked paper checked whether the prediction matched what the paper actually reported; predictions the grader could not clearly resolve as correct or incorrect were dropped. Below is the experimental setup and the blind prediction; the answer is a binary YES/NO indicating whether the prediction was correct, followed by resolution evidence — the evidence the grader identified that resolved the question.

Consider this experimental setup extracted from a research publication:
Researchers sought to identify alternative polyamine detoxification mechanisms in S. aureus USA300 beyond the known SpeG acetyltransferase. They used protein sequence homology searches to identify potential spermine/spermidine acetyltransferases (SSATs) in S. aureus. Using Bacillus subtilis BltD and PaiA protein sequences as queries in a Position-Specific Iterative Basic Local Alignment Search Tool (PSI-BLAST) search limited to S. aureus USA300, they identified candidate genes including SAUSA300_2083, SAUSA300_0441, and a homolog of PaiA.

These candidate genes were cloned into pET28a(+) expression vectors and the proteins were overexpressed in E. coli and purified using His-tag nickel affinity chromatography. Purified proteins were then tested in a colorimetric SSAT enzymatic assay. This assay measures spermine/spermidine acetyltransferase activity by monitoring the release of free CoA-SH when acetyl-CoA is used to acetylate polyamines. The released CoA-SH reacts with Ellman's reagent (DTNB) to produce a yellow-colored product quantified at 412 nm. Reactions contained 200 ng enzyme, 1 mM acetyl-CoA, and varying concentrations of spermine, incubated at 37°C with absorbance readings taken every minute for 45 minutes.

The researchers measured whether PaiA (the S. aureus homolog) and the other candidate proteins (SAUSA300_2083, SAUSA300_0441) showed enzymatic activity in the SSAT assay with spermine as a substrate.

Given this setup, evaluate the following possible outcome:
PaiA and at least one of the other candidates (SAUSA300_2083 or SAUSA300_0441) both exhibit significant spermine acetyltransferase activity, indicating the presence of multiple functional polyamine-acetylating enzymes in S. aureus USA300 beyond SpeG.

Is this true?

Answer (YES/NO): NO